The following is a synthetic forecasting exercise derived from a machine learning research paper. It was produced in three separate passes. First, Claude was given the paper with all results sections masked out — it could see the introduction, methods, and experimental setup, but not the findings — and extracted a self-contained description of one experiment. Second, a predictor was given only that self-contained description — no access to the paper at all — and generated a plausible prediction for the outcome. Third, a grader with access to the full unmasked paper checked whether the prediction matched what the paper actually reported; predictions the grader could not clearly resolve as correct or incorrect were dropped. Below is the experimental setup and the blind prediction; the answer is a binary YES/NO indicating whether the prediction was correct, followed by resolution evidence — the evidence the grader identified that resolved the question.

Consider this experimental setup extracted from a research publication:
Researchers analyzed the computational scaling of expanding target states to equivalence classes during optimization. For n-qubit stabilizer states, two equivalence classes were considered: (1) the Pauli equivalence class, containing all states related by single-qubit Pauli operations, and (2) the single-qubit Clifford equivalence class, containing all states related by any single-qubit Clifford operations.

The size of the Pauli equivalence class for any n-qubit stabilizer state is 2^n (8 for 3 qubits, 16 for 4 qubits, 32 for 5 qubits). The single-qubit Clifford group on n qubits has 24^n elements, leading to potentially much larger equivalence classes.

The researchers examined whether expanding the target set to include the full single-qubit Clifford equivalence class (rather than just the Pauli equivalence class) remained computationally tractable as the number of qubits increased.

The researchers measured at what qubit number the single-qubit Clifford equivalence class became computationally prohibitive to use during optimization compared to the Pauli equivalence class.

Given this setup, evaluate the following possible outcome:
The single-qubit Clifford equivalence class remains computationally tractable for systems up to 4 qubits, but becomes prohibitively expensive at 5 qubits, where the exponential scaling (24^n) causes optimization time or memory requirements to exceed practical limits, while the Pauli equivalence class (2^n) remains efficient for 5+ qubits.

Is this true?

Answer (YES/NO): NO